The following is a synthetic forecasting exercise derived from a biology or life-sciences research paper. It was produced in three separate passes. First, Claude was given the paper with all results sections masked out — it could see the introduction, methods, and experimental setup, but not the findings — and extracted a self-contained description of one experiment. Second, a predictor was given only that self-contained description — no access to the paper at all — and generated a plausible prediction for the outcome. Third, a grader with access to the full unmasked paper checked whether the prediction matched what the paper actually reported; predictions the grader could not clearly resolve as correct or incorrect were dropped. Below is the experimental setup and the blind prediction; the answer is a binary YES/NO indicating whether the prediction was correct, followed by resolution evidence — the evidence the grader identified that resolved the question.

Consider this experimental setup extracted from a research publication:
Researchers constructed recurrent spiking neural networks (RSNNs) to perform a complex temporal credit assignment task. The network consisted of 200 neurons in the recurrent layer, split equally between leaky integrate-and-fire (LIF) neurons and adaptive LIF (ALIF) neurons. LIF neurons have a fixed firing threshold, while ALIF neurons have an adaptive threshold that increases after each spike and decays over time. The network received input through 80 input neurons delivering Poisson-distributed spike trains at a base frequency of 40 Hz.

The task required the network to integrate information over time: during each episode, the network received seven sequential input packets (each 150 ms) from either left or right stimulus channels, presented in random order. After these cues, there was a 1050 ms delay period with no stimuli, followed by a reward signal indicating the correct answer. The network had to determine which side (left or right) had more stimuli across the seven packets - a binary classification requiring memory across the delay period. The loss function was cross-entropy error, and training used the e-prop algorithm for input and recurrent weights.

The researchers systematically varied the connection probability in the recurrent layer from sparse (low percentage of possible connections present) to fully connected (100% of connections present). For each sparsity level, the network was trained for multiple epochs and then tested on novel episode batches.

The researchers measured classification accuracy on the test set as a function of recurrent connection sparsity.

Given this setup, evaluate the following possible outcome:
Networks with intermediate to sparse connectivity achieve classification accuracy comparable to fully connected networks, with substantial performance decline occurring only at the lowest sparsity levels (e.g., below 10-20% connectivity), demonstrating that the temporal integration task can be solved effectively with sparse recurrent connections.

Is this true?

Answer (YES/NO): NO